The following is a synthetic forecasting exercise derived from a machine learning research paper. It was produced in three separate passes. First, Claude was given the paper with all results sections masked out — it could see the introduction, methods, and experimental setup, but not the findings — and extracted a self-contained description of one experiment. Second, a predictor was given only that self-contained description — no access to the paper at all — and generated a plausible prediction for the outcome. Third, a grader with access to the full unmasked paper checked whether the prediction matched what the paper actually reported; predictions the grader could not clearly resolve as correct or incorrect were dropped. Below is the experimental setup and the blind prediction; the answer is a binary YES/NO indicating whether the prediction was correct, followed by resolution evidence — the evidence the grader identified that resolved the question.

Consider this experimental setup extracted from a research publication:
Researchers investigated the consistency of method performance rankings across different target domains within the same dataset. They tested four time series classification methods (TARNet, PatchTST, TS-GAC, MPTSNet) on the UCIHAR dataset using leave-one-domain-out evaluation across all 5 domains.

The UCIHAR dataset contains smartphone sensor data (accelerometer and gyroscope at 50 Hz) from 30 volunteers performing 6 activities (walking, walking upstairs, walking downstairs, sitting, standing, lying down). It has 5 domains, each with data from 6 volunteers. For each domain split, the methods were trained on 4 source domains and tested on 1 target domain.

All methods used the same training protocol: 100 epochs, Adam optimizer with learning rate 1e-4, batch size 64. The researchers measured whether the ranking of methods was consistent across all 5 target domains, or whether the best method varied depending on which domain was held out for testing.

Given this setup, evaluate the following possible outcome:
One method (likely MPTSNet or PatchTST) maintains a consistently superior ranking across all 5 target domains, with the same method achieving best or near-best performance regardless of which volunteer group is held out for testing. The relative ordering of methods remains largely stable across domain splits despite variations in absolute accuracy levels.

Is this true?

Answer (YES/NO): NO